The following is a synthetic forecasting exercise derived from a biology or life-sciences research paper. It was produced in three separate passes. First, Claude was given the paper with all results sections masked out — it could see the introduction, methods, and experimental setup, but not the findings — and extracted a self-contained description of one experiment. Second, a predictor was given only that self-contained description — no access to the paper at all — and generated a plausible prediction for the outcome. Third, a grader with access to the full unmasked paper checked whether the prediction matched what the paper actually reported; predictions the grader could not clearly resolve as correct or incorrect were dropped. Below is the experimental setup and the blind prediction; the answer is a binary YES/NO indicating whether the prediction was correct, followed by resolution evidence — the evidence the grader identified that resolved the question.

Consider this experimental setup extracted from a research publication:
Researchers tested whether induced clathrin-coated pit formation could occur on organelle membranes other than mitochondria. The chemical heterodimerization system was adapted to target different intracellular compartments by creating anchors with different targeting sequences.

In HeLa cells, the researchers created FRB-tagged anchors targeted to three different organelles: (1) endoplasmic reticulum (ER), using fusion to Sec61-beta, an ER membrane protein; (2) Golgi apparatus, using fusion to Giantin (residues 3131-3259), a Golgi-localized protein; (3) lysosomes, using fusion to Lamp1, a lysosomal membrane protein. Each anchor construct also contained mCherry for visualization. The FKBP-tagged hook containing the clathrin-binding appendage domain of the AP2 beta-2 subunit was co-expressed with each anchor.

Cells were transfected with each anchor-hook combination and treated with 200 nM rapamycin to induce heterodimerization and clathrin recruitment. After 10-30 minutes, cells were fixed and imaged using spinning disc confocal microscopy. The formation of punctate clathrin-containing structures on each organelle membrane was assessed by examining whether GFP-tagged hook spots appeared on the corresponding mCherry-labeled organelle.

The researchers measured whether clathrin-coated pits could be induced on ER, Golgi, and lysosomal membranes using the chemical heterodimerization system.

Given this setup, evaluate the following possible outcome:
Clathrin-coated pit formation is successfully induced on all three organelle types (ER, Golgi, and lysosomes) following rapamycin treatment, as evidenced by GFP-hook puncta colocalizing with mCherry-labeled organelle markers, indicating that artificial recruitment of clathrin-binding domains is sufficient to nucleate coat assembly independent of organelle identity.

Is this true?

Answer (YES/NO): YES